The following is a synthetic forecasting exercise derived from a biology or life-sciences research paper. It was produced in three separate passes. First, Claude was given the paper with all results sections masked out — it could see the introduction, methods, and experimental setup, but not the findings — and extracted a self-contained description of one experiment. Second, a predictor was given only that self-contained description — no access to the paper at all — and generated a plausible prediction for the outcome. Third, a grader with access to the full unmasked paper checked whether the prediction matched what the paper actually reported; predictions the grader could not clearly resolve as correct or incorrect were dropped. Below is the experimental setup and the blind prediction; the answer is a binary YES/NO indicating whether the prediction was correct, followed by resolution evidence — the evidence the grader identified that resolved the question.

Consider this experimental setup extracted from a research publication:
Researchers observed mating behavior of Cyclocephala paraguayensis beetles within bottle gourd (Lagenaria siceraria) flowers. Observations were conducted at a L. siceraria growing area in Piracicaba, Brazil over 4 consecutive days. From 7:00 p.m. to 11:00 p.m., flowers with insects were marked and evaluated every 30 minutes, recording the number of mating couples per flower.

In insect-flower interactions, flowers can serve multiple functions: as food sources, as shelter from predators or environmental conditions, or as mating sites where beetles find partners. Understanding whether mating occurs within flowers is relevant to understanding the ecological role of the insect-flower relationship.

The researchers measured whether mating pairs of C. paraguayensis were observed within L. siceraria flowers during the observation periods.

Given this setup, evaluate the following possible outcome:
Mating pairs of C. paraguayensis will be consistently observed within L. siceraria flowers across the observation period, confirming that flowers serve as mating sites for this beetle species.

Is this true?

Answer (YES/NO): YES